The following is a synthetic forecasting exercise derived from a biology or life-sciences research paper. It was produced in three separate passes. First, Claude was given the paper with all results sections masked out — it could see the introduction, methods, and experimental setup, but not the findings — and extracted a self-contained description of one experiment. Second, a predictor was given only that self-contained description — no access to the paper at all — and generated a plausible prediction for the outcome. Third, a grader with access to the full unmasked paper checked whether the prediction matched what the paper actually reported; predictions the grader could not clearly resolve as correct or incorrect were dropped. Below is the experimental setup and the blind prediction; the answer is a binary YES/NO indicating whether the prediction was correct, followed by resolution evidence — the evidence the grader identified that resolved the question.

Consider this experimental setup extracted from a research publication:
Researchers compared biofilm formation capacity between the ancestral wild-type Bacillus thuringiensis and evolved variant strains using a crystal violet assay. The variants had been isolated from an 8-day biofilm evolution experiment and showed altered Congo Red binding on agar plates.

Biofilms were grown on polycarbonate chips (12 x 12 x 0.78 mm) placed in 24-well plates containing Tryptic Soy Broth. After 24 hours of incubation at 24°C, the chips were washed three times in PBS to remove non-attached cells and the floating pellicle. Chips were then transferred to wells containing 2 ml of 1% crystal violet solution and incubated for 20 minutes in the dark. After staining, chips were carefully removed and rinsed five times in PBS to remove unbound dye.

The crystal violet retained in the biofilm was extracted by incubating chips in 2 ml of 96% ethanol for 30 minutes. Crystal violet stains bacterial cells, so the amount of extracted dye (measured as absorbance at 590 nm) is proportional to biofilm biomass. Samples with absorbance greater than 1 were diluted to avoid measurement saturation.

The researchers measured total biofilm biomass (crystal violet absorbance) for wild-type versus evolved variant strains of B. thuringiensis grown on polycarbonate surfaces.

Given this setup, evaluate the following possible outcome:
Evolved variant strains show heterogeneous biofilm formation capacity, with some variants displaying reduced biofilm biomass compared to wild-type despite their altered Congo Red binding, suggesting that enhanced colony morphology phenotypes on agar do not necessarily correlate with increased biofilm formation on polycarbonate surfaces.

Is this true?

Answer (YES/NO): NO